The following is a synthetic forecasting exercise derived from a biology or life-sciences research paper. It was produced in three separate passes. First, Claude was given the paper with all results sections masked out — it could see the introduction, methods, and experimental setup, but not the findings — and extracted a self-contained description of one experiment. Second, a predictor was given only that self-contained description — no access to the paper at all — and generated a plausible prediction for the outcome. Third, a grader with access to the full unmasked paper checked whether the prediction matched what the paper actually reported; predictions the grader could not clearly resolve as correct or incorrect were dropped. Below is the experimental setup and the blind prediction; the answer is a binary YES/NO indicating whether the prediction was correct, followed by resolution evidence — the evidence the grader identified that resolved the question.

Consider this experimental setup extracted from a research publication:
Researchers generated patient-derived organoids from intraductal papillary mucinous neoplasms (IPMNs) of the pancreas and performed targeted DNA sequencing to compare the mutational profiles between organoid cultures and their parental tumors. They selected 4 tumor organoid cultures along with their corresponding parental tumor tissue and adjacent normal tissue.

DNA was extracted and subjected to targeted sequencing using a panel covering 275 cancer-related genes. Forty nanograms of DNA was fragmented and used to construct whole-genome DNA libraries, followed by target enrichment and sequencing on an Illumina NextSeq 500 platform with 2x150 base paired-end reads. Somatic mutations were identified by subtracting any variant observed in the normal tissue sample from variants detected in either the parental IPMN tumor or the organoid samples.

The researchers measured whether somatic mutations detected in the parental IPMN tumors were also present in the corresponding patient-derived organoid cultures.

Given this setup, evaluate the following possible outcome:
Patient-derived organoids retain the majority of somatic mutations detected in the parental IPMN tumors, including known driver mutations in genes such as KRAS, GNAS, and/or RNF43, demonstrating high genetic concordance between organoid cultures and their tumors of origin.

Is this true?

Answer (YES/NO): NO